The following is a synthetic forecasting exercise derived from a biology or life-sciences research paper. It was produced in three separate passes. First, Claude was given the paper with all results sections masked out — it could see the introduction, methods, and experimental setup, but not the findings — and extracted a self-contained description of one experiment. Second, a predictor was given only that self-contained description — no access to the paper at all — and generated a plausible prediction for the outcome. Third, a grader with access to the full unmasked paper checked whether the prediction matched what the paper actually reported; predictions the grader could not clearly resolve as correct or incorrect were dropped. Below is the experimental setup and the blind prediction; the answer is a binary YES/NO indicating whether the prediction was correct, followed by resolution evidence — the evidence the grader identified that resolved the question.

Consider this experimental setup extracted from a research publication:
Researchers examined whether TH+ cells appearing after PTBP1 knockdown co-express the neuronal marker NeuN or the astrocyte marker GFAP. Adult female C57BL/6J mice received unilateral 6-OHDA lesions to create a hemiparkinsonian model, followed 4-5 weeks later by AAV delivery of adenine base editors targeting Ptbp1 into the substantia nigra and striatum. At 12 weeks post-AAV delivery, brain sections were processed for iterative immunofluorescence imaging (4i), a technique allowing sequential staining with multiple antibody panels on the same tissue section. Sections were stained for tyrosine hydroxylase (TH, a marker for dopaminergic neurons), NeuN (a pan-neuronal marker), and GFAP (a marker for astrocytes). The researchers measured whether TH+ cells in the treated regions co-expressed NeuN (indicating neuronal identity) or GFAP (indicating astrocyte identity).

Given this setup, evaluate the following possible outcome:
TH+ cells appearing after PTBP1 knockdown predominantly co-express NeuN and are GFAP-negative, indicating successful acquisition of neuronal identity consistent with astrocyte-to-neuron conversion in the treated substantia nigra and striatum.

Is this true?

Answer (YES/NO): NO